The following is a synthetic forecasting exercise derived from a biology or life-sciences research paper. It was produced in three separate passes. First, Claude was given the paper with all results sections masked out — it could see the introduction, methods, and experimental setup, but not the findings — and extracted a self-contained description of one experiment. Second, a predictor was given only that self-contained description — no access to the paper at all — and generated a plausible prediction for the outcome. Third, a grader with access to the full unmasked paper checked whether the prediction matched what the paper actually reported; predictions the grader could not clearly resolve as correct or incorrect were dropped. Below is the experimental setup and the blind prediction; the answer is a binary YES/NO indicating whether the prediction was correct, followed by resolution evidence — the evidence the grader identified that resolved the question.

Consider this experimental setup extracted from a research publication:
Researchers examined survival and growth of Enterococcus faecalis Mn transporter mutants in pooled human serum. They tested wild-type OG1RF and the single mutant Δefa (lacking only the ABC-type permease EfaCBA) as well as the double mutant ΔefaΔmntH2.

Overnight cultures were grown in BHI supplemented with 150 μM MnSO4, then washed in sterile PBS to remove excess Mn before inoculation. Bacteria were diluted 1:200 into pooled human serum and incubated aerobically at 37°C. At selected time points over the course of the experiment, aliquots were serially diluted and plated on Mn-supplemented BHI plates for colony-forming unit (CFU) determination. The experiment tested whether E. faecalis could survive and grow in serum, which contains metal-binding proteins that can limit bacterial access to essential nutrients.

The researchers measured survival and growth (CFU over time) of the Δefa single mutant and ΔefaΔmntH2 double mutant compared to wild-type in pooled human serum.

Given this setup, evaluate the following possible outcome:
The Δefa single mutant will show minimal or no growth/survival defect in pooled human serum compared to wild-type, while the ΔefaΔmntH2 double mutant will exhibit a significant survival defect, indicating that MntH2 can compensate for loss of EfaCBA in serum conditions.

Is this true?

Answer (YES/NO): NO